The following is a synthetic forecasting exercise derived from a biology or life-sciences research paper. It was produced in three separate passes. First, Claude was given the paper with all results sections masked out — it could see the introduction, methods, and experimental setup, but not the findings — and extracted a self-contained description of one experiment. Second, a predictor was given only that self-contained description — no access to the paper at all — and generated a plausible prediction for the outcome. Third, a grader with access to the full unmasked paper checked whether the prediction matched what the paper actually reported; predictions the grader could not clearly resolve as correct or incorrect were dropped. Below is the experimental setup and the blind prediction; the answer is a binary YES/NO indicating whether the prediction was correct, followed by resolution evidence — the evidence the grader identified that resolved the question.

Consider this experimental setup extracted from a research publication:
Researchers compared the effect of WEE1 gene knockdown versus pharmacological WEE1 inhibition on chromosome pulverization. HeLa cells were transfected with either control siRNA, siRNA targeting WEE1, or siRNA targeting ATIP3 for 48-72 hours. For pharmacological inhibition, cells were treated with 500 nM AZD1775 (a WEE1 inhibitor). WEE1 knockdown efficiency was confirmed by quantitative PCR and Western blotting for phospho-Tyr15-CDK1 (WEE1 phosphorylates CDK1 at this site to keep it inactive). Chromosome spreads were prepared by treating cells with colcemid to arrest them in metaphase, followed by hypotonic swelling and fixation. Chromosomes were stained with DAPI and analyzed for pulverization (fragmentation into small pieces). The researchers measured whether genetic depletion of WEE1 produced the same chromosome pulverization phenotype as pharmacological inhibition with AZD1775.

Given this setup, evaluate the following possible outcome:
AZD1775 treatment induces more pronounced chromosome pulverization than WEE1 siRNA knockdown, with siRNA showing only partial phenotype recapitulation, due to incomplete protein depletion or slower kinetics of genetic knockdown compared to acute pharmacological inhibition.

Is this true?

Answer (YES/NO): NO